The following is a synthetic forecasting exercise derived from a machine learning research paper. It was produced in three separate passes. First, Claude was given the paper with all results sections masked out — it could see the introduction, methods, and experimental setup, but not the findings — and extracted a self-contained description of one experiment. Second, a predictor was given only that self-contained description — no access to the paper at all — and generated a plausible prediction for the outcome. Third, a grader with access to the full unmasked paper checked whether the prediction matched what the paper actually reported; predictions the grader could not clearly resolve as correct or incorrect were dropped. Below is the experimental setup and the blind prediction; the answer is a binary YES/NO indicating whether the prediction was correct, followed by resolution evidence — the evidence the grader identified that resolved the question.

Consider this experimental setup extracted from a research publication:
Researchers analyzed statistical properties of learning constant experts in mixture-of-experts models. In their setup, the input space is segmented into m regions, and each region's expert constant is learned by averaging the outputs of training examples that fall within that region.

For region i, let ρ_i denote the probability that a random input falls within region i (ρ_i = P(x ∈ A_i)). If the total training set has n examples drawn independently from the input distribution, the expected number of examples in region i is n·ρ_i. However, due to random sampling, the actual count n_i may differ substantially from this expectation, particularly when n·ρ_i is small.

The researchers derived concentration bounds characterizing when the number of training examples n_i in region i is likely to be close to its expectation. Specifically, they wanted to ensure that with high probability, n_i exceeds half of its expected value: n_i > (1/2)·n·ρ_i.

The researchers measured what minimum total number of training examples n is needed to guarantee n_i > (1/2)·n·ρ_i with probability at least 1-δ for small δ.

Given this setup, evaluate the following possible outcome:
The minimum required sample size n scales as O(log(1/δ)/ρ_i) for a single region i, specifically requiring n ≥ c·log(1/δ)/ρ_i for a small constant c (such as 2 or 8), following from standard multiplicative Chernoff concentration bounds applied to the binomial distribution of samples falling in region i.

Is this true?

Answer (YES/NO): YES